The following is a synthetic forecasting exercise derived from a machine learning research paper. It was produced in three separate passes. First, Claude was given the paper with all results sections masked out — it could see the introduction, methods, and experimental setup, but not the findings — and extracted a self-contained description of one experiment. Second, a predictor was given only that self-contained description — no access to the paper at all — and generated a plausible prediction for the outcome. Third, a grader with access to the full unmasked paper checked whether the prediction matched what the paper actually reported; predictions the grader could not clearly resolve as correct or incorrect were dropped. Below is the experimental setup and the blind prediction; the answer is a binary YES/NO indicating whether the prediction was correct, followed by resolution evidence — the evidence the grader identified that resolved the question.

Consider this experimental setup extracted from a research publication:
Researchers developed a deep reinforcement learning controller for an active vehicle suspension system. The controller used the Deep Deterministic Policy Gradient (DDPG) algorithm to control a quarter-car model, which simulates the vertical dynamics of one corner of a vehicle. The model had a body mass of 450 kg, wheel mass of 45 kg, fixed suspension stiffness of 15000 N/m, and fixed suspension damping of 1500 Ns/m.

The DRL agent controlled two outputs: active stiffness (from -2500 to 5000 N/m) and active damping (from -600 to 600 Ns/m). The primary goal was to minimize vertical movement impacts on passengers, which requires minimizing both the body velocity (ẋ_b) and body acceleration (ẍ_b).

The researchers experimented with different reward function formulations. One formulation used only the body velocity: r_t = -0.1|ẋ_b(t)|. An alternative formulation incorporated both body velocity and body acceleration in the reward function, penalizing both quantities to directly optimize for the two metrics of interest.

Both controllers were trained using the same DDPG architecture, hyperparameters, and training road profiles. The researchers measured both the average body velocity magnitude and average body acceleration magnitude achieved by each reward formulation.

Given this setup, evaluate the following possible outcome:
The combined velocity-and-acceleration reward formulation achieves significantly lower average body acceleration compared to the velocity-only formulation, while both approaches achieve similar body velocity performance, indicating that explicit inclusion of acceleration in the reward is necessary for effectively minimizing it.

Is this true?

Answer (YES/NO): NO